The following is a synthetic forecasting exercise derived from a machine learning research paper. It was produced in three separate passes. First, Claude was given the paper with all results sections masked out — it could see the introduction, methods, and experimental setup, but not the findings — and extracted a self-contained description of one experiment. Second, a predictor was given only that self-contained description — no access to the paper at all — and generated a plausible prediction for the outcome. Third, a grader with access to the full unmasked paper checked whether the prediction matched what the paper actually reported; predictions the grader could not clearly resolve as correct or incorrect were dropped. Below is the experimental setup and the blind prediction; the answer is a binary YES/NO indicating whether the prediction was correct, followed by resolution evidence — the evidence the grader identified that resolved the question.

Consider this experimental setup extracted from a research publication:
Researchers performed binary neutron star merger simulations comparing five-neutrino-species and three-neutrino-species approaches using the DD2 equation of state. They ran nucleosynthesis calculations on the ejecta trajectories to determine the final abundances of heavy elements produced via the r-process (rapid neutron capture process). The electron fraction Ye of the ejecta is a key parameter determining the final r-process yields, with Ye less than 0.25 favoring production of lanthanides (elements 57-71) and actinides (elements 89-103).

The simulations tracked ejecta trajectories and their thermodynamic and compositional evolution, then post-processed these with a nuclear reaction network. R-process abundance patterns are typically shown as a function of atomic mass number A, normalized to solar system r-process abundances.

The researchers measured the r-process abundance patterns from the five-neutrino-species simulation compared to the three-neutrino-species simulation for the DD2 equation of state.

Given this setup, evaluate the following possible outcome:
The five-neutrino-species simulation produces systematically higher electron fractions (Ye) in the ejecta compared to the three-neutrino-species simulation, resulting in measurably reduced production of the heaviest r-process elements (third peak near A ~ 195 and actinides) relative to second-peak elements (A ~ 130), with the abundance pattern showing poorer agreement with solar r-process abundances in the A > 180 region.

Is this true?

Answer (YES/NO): NO